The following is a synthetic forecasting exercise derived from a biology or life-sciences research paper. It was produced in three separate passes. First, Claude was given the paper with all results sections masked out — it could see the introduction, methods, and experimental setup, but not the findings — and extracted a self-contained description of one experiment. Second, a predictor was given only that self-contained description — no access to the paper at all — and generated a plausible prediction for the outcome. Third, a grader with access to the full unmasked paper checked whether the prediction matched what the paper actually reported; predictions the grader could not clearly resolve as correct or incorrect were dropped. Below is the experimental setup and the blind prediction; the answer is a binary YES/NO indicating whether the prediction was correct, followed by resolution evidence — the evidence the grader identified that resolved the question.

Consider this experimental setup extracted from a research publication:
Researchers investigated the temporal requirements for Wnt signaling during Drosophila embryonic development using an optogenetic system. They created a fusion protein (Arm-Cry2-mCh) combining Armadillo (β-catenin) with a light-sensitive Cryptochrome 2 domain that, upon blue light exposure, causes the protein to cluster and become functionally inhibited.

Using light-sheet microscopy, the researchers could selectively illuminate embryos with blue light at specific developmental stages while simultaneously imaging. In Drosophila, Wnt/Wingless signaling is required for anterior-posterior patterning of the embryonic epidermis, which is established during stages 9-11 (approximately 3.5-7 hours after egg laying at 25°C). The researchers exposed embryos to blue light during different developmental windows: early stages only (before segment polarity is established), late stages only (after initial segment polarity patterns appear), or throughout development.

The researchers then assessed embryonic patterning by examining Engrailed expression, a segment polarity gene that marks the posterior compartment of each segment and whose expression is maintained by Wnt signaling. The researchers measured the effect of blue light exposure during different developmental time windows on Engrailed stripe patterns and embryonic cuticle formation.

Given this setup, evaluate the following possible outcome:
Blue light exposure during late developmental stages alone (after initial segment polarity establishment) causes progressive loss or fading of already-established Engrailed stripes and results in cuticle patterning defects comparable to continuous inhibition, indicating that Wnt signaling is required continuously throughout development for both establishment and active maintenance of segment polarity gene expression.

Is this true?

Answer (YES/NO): NO